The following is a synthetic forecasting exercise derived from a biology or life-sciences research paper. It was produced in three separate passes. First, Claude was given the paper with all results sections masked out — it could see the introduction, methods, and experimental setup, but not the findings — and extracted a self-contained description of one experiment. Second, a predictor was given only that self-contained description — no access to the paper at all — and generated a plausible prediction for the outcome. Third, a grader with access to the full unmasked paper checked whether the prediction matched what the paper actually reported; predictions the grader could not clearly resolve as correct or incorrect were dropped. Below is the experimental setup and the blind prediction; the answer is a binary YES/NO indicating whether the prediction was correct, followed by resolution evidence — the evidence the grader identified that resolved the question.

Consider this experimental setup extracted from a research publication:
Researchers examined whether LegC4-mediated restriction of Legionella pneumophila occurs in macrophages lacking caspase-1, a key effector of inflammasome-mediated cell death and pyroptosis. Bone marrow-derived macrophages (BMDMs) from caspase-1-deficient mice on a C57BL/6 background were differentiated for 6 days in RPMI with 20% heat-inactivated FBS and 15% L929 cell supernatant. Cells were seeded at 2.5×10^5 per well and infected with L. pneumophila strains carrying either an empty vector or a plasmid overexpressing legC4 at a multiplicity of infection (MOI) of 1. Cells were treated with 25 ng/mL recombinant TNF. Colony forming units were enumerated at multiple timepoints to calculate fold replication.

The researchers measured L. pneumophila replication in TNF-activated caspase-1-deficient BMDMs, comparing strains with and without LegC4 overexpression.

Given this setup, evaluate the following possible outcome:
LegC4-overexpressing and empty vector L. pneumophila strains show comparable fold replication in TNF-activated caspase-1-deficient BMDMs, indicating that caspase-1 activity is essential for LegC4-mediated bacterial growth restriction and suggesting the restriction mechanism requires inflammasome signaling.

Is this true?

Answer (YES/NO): NO